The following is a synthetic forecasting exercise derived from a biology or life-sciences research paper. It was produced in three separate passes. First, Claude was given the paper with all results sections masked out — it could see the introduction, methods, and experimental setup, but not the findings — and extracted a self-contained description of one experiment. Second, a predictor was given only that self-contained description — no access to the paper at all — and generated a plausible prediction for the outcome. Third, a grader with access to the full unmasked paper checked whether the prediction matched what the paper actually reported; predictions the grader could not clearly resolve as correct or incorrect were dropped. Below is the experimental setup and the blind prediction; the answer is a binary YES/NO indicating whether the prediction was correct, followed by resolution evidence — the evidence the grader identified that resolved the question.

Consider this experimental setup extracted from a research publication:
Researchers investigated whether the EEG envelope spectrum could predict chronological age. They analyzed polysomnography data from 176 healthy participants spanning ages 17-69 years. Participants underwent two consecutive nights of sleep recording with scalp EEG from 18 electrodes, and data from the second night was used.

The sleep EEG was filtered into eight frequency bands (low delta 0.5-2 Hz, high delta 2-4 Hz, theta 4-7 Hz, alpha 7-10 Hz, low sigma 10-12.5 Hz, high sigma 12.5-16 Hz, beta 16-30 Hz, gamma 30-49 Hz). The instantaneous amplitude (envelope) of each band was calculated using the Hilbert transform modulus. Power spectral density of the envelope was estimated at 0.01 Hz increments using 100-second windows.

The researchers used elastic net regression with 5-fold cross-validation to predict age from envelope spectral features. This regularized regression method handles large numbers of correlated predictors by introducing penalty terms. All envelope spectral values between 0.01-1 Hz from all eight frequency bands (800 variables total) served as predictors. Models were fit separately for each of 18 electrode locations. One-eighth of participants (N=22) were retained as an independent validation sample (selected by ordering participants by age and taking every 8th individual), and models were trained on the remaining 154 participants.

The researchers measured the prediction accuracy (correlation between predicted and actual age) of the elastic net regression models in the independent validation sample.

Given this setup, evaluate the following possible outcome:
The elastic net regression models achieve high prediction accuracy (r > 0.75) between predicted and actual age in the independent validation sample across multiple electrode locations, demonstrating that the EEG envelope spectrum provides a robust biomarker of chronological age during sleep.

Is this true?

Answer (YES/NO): NO